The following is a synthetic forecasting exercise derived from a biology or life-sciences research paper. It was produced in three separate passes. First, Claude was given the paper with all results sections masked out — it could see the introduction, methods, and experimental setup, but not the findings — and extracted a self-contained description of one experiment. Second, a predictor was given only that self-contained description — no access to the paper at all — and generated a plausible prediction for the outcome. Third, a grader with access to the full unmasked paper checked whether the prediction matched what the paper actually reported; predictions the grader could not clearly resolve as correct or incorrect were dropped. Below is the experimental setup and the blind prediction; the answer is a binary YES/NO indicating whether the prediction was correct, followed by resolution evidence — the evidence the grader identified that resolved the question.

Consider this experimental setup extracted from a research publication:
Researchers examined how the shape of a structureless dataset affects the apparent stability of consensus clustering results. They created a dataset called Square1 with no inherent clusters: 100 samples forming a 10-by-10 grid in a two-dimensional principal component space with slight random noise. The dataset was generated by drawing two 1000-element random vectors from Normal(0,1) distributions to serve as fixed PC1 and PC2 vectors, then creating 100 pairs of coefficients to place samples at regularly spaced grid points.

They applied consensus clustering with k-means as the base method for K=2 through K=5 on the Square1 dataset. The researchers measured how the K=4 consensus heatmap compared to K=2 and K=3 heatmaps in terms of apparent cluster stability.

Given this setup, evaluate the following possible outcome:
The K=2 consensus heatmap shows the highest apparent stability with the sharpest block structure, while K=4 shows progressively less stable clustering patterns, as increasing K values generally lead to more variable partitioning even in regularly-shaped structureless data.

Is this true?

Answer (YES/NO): NO